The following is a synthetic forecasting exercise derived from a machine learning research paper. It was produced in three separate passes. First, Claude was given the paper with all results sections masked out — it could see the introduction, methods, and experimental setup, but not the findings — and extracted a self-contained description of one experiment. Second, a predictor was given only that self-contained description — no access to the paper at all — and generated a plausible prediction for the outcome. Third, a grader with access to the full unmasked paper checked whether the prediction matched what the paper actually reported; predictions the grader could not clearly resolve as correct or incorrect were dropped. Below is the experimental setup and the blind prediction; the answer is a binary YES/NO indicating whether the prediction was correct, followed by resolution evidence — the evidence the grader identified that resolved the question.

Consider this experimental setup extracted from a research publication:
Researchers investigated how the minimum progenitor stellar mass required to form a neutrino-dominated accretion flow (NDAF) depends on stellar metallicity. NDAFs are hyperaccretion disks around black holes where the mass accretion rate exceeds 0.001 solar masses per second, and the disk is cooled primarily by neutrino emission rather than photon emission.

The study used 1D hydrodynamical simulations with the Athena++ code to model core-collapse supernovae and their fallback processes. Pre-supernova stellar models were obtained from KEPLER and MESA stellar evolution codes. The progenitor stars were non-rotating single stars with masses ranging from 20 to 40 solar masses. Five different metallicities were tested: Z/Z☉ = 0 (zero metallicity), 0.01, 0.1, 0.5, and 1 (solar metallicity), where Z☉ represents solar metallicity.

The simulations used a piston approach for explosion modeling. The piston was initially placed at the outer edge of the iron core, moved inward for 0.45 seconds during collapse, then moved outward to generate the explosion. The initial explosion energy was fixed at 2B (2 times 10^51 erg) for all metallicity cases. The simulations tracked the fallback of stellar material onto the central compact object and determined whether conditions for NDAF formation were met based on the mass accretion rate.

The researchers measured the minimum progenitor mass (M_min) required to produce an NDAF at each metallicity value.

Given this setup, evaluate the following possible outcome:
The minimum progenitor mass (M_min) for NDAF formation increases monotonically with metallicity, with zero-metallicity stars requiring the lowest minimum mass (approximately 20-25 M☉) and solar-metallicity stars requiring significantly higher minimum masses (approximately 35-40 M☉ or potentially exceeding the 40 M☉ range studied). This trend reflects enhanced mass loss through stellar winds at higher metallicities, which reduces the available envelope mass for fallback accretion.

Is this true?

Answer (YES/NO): NO